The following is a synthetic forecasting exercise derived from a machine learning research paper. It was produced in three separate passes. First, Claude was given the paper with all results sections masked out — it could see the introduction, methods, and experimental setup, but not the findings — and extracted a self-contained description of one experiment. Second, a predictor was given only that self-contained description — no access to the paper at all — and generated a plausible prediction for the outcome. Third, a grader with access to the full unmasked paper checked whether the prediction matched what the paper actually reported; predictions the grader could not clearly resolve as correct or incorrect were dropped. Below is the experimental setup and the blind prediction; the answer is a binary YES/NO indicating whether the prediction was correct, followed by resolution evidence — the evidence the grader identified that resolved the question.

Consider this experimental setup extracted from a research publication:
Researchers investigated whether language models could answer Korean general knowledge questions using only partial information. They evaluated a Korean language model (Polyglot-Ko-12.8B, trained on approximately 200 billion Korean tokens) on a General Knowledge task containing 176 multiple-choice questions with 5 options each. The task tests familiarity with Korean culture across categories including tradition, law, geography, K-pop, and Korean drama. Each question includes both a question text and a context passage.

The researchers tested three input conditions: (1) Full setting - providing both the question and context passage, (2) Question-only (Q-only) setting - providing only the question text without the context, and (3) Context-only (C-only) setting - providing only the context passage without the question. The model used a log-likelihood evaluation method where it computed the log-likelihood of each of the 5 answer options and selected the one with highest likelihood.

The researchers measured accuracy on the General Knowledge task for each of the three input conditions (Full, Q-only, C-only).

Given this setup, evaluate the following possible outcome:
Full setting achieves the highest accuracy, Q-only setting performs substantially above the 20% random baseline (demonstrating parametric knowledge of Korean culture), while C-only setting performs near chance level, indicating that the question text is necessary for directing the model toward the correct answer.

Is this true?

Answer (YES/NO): NO